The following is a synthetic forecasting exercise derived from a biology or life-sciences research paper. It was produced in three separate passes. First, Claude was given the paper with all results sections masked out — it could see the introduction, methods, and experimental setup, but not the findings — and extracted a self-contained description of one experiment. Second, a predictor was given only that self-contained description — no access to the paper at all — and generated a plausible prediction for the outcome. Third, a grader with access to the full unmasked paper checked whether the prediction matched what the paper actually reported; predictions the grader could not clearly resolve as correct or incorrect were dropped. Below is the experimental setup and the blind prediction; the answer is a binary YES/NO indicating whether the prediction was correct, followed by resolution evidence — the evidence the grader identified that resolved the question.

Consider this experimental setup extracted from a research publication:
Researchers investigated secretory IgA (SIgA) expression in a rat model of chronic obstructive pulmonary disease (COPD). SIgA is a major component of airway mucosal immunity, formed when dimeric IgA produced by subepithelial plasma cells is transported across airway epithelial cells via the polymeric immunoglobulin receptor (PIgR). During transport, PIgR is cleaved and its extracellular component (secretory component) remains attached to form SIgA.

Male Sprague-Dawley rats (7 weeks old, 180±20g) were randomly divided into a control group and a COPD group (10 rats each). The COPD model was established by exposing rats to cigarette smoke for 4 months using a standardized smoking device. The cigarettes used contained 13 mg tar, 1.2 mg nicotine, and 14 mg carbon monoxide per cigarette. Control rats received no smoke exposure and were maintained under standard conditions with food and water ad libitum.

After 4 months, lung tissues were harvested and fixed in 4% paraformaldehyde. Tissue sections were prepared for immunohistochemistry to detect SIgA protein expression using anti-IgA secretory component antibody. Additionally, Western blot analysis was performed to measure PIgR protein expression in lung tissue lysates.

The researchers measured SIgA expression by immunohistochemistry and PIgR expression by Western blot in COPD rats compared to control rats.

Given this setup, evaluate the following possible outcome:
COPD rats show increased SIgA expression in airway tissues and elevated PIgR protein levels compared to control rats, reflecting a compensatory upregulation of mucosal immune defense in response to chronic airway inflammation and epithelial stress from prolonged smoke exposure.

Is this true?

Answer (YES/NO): NO